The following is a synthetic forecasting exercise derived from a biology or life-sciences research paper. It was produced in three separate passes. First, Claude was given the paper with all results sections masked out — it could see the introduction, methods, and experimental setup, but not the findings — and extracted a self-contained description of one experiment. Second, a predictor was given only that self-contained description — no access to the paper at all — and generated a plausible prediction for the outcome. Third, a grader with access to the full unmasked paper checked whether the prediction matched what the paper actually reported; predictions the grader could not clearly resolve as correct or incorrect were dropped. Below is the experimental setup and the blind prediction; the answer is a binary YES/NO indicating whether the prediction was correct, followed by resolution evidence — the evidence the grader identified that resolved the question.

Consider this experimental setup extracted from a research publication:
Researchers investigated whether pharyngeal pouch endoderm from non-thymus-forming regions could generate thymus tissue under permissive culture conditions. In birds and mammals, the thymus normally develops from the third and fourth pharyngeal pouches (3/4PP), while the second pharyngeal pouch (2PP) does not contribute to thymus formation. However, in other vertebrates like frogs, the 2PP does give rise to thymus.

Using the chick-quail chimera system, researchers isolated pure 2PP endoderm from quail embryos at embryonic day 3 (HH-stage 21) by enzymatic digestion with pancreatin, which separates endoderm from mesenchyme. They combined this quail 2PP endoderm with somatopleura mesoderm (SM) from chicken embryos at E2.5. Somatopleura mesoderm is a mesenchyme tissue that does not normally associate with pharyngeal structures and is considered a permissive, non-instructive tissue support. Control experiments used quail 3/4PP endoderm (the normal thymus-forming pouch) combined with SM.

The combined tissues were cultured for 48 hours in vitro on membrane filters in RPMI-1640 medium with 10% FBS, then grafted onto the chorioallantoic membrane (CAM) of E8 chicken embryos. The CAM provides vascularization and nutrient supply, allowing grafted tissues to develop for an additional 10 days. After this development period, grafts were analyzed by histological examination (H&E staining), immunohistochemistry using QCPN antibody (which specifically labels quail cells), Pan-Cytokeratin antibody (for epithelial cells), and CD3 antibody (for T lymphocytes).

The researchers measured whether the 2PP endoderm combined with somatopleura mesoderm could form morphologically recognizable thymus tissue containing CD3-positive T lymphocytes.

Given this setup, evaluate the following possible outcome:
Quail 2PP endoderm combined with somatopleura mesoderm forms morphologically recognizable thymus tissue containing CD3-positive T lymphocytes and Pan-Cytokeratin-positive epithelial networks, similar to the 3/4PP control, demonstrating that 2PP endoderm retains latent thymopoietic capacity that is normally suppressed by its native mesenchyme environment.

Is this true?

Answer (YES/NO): YES